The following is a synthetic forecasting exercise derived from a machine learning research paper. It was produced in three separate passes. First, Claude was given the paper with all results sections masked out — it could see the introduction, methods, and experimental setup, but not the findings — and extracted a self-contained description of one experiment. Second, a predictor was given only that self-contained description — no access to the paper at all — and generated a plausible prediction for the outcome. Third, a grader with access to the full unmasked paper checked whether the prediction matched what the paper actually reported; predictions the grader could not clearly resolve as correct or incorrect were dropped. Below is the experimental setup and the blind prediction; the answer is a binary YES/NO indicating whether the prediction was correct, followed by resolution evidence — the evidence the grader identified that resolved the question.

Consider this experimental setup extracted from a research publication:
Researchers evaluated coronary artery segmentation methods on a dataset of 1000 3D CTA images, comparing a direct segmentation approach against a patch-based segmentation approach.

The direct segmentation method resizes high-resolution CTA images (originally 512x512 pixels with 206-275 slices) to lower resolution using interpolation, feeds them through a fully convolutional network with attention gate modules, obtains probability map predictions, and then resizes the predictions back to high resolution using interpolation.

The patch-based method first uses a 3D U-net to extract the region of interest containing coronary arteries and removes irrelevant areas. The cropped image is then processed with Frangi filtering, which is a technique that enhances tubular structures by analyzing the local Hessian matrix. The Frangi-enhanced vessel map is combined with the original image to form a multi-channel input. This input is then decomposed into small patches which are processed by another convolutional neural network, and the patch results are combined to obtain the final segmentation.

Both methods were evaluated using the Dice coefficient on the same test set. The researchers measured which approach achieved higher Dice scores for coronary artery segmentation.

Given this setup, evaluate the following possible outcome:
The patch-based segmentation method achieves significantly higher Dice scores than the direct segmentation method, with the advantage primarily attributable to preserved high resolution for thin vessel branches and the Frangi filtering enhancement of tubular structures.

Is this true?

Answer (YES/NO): NO